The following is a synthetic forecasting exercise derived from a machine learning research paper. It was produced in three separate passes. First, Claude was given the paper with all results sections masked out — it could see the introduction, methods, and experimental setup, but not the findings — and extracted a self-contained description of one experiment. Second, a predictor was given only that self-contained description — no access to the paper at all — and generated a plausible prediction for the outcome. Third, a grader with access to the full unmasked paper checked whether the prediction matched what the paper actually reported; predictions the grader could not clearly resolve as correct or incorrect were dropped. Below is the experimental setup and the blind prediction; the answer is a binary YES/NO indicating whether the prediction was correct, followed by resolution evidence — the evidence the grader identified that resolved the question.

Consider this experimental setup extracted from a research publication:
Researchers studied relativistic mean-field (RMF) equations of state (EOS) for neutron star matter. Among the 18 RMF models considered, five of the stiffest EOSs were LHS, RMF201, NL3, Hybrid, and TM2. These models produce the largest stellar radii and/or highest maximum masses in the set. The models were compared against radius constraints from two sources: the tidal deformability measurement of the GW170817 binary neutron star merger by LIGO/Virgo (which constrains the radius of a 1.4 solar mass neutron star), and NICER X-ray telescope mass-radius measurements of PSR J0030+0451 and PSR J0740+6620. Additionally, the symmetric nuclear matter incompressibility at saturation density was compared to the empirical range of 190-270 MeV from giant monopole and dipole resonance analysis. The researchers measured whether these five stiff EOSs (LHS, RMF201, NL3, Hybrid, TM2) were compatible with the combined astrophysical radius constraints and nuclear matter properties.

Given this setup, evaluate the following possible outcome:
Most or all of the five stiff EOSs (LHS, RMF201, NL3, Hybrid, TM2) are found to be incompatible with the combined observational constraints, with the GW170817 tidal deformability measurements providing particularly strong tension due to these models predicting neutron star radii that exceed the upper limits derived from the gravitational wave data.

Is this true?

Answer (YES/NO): NO